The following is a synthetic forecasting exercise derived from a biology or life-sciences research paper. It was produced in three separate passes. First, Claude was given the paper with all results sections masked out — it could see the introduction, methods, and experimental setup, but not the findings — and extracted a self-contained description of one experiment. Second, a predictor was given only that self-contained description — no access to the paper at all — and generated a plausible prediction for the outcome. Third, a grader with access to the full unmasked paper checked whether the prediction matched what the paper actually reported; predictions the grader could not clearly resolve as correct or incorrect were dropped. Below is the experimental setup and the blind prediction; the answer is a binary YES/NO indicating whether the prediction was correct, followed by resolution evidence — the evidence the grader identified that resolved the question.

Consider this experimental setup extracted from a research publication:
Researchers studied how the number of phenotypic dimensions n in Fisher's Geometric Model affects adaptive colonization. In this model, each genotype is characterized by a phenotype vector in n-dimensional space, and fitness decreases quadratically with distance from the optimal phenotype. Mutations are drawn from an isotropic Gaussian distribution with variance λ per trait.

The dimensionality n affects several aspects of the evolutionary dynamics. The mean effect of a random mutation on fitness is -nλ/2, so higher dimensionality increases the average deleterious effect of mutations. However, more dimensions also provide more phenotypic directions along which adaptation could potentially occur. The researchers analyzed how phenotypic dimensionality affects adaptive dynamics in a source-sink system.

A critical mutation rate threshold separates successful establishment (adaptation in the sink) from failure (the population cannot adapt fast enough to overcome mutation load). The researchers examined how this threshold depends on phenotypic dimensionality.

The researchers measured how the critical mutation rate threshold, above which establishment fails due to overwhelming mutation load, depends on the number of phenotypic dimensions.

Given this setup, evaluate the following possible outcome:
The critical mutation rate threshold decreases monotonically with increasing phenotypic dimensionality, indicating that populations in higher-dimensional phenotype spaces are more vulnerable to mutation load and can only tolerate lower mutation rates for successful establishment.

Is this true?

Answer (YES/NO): YES